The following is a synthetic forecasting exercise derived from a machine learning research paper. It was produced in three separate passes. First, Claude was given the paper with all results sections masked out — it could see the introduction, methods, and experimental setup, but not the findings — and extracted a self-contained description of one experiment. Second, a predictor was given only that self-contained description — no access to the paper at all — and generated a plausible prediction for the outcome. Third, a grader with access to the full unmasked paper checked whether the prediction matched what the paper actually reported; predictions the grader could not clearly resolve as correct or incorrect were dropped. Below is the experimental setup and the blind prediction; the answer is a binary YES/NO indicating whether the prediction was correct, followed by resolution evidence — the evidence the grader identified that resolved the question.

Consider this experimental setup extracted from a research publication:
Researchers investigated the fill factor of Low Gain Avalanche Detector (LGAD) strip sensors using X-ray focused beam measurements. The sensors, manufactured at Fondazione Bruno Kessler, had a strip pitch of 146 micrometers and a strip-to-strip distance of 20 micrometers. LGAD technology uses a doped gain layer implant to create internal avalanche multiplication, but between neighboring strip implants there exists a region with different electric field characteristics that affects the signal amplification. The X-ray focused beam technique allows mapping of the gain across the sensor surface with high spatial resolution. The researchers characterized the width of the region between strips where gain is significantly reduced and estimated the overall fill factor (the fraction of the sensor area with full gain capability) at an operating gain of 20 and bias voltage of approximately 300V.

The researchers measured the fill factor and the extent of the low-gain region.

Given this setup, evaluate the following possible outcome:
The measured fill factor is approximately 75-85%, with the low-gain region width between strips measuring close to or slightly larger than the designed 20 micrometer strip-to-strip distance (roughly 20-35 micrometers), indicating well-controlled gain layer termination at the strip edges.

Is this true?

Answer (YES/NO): NO